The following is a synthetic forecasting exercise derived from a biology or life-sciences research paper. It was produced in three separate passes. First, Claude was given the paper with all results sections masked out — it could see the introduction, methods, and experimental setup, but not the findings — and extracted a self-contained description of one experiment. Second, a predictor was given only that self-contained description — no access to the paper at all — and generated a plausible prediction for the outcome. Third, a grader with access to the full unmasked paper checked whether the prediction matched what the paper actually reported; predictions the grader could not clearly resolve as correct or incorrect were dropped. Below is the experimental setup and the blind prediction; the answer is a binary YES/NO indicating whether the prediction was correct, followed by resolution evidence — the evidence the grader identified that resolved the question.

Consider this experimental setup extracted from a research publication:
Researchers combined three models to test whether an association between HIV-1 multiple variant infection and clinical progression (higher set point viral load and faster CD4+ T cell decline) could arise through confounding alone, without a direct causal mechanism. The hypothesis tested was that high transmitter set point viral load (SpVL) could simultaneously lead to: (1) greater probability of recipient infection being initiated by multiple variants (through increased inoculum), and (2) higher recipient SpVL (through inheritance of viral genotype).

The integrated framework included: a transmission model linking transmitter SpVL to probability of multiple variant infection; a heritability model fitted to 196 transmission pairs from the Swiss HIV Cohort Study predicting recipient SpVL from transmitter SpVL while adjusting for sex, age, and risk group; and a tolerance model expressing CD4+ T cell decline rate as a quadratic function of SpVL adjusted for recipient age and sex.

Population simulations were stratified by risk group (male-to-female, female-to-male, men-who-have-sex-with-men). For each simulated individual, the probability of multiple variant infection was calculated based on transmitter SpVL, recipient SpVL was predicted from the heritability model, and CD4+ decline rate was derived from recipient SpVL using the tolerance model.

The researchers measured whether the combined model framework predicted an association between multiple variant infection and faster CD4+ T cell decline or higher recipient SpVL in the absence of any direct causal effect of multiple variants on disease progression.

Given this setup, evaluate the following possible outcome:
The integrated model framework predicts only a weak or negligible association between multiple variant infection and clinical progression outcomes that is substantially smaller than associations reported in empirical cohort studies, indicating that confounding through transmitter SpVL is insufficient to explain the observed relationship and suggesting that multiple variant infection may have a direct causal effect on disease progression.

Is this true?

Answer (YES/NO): YES